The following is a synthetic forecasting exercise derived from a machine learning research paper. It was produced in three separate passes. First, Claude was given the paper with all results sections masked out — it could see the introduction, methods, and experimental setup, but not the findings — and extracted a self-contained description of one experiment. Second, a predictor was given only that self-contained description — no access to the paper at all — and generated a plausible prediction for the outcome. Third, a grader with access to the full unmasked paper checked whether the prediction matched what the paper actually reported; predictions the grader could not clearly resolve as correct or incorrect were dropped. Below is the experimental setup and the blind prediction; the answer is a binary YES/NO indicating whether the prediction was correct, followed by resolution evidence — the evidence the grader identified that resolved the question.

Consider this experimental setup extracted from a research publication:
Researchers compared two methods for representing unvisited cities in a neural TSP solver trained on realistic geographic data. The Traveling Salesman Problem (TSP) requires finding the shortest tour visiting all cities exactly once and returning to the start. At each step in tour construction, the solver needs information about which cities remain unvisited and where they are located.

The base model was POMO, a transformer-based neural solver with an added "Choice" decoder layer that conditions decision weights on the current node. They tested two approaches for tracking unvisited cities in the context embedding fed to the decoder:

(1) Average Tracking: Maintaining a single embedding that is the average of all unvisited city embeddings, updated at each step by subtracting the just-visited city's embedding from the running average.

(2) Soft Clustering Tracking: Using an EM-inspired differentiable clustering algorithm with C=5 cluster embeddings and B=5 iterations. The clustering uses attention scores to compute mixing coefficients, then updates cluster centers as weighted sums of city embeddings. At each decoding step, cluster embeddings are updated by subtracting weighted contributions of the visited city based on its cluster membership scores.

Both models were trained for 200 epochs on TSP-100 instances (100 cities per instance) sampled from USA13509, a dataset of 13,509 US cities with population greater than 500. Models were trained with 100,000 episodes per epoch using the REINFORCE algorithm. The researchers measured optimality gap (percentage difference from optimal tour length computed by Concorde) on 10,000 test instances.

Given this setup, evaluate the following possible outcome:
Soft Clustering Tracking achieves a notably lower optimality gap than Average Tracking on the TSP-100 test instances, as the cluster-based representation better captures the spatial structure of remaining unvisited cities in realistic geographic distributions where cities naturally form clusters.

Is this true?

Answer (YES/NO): YES